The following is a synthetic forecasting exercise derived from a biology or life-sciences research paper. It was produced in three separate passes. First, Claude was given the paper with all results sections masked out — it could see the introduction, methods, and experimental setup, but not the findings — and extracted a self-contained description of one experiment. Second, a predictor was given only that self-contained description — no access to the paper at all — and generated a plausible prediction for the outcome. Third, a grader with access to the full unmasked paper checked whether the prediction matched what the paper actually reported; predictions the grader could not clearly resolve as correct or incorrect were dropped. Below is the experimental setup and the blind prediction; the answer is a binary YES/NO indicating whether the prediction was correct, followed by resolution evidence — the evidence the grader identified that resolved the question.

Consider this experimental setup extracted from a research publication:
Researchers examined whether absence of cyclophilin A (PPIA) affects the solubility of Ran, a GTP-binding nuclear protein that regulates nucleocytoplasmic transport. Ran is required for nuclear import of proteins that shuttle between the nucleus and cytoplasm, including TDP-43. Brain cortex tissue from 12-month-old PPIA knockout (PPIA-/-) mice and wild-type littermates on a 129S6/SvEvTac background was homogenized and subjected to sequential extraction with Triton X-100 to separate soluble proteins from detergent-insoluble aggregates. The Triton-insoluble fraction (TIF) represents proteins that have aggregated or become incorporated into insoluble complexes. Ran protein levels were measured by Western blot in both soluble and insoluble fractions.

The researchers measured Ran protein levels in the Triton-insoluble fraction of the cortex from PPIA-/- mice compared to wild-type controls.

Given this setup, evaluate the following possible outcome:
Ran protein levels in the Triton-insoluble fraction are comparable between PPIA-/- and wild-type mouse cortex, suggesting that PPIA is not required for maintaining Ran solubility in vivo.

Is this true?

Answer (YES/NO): NO